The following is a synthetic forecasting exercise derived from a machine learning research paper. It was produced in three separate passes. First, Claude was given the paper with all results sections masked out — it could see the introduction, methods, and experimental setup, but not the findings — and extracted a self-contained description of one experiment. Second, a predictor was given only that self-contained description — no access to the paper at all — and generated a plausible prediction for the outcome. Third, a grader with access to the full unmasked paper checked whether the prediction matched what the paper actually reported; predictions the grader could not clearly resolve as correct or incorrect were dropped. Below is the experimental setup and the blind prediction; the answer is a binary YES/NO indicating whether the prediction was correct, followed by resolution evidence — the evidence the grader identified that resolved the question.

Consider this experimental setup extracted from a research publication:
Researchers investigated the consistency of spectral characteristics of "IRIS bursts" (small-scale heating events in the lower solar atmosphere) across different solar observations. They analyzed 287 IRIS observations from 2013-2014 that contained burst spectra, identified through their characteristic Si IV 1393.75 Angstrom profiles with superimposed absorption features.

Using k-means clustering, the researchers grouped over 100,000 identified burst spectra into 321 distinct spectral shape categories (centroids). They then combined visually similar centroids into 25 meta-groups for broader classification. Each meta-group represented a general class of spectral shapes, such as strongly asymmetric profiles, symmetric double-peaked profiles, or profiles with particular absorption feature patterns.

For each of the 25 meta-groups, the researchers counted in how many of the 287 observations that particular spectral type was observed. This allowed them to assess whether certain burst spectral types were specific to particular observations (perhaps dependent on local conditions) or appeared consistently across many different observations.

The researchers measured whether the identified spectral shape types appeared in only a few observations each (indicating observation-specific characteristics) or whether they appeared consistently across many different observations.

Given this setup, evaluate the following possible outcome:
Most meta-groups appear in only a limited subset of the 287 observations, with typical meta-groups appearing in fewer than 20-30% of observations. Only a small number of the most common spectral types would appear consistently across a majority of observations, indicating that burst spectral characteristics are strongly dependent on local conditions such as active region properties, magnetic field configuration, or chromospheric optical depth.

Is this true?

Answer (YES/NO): NO